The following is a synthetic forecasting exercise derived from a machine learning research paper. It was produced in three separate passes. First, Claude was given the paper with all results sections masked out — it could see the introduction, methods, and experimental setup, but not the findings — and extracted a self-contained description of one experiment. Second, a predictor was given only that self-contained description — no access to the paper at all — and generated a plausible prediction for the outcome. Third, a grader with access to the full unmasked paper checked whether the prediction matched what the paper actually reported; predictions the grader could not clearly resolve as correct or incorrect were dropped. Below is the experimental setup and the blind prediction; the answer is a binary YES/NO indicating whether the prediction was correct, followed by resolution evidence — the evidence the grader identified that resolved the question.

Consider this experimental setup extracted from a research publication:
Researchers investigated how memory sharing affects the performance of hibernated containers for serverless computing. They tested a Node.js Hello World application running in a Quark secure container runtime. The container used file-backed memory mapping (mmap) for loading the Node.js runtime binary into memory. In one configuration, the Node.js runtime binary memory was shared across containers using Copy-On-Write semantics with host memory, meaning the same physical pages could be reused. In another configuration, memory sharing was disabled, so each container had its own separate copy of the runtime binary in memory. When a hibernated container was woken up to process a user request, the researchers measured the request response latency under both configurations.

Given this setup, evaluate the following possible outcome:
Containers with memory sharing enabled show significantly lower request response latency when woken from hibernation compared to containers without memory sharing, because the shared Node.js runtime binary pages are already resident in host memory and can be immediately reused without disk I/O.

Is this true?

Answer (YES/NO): YES